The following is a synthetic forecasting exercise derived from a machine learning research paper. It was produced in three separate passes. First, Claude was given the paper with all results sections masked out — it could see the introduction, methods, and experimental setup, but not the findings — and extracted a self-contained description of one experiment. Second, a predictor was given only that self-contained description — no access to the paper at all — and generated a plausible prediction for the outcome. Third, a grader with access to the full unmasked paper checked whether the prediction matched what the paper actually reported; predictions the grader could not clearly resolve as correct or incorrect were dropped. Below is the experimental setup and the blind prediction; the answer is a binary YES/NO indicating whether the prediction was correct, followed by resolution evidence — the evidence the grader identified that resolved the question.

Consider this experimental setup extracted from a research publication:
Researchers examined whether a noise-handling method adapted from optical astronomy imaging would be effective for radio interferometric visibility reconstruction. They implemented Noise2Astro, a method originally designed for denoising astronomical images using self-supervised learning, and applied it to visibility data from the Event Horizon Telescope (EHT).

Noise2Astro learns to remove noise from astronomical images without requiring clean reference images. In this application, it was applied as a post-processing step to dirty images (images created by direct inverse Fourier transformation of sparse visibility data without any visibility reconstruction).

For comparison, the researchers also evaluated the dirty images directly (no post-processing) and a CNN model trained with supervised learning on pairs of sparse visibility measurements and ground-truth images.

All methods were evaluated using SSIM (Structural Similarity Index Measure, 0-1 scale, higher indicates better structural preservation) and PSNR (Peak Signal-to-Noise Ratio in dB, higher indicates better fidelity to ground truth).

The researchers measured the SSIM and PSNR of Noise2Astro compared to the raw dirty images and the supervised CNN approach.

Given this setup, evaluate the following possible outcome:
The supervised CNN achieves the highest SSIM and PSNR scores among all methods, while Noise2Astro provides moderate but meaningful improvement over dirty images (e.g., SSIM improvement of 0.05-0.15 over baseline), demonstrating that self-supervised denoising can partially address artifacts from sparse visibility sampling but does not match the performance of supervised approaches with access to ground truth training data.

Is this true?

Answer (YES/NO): NO